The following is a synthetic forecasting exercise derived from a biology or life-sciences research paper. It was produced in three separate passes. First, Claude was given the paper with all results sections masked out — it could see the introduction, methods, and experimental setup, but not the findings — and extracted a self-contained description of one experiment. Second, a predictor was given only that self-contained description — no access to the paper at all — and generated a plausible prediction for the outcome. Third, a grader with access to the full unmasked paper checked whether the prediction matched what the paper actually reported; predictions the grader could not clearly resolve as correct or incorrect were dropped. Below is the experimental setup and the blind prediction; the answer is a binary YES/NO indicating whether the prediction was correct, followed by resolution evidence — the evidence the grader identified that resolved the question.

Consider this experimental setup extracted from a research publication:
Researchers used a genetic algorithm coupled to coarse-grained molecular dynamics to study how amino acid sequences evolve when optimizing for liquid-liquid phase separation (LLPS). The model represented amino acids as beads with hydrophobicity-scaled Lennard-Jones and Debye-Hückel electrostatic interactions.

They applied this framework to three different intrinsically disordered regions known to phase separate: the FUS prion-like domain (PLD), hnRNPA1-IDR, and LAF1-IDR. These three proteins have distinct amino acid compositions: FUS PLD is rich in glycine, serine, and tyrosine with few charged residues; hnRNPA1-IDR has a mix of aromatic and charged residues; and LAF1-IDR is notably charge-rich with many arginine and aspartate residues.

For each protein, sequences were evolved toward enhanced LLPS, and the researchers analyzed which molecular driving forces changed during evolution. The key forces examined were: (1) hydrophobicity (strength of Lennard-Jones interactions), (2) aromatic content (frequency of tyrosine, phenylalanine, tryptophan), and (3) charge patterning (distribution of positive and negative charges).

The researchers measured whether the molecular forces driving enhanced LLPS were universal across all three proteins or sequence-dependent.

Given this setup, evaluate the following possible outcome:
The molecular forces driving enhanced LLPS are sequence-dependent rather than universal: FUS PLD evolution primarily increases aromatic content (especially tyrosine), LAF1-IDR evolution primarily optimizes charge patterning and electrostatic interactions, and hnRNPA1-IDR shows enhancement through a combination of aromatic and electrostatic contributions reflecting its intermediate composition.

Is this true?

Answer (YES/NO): NO